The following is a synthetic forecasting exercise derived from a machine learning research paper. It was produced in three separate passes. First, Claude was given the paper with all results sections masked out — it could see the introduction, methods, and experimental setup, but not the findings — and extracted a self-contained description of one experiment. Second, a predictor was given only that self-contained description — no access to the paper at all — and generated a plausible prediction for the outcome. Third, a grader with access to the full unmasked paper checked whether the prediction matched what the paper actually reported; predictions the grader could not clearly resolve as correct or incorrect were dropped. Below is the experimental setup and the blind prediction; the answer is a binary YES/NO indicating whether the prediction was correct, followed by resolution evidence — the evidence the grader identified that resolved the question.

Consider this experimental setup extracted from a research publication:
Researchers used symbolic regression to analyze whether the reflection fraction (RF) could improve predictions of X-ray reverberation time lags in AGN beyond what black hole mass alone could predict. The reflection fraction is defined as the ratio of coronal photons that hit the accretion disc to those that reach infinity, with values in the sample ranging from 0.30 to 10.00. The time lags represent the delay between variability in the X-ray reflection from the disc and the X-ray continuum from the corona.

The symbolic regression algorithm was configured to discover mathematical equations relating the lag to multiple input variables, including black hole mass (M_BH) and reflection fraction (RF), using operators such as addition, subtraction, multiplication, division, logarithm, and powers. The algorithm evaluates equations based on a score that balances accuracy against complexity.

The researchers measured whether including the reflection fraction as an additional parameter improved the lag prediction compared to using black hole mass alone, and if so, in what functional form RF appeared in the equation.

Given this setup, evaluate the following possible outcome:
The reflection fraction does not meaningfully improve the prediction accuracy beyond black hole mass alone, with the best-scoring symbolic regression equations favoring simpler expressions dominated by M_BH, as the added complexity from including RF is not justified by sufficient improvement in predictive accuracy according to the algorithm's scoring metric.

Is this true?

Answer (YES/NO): NO